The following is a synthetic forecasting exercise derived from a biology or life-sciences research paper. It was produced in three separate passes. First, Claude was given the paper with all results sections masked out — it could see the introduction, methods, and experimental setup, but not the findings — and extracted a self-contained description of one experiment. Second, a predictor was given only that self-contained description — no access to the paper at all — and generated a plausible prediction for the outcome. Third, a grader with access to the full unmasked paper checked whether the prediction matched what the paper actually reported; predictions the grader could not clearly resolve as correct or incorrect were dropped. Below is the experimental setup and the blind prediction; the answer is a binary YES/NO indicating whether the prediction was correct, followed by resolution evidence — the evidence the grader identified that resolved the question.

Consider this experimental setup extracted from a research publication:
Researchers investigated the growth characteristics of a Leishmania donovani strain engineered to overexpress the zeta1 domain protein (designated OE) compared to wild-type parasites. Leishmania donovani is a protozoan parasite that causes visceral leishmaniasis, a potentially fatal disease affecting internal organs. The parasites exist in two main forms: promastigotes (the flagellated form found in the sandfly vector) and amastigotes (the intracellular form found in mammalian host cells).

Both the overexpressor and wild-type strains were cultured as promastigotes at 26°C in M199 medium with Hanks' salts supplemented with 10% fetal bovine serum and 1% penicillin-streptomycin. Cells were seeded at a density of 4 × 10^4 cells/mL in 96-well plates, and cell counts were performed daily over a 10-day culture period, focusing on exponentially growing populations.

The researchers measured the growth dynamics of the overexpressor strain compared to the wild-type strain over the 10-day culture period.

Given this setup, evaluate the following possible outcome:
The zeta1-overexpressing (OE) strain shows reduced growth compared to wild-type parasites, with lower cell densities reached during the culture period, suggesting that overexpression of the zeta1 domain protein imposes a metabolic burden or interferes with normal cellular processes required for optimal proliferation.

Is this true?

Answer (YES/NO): NO